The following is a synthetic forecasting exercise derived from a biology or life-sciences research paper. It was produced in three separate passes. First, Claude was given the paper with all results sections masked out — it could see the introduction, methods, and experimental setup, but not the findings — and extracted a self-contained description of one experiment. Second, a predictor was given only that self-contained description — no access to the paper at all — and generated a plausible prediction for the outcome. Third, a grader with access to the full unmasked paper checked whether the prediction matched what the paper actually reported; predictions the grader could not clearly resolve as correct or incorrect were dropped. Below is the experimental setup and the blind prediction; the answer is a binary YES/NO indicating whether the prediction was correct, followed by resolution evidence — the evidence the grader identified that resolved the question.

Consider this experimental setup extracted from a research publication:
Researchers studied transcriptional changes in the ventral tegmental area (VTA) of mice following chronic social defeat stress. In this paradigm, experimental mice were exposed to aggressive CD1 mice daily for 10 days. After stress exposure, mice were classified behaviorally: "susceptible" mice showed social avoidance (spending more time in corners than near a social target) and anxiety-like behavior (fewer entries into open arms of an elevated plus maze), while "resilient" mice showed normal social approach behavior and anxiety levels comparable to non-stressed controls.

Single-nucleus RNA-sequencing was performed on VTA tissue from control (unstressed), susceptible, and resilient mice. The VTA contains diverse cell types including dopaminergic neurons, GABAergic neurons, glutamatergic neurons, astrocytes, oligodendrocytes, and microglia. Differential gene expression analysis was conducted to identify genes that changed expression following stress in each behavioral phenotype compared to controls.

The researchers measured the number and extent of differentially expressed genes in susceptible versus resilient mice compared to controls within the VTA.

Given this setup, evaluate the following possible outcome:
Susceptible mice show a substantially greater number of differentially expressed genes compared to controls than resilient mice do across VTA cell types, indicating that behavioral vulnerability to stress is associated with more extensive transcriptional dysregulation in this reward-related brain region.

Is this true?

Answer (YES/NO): NO